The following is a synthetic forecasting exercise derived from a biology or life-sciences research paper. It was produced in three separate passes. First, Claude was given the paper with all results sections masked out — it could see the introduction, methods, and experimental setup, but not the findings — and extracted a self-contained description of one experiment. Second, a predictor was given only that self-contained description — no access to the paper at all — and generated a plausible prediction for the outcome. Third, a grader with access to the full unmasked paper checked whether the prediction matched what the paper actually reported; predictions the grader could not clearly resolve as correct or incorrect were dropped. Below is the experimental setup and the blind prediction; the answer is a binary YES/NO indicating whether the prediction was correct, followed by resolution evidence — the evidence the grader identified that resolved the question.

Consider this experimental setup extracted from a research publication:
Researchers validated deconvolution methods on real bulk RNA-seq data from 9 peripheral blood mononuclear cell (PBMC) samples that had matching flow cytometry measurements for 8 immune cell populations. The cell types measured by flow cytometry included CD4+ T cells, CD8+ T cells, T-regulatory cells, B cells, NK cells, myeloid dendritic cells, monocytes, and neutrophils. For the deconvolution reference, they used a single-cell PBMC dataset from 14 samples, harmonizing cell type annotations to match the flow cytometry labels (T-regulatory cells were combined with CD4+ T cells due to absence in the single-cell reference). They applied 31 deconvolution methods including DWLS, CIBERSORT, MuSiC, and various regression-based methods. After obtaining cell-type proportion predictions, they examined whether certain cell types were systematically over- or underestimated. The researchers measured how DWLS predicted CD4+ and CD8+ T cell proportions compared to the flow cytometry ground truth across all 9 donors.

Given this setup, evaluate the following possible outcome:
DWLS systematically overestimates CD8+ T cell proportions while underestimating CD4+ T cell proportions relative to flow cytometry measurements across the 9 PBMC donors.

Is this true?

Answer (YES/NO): NO